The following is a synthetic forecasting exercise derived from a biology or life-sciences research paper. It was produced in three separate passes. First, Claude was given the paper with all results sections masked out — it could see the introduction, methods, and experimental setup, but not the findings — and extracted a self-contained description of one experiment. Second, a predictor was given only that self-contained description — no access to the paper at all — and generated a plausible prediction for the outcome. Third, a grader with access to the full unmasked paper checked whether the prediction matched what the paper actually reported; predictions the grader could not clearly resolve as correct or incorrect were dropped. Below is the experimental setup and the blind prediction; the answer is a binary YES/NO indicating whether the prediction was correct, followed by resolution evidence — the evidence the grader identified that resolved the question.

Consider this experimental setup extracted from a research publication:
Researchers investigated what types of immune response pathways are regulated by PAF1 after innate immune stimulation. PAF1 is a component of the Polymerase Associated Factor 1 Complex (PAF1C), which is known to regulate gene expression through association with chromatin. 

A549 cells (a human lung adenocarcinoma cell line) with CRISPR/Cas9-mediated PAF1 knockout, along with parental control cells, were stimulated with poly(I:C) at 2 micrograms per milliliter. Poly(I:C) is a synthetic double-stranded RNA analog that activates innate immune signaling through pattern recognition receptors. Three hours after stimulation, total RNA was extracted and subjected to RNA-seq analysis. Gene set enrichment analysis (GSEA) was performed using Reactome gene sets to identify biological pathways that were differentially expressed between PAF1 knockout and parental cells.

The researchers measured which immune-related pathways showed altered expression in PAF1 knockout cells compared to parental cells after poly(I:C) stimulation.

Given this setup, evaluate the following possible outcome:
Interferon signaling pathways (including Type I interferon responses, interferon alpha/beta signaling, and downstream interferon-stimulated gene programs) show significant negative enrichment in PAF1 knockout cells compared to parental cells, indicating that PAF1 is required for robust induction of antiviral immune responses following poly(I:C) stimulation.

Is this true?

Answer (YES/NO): NO